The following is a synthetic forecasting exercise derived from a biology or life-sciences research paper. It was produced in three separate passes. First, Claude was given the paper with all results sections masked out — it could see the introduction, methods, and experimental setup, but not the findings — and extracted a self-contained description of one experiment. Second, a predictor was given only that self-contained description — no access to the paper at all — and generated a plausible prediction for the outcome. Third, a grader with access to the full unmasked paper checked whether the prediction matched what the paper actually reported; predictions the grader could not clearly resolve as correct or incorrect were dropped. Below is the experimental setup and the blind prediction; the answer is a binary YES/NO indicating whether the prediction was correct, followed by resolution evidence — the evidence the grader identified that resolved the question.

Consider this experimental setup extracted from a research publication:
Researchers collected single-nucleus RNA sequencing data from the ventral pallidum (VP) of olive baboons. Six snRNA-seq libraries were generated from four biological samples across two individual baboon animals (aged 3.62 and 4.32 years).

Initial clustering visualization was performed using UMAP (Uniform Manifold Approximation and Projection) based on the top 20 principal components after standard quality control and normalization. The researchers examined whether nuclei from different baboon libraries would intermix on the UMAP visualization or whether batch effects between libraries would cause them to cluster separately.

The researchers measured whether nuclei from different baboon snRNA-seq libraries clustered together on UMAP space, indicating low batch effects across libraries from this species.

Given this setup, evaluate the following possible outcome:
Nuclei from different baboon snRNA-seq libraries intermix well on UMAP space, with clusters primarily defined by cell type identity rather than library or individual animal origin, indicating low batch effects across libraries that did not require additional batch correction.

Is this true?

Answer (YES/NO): YES